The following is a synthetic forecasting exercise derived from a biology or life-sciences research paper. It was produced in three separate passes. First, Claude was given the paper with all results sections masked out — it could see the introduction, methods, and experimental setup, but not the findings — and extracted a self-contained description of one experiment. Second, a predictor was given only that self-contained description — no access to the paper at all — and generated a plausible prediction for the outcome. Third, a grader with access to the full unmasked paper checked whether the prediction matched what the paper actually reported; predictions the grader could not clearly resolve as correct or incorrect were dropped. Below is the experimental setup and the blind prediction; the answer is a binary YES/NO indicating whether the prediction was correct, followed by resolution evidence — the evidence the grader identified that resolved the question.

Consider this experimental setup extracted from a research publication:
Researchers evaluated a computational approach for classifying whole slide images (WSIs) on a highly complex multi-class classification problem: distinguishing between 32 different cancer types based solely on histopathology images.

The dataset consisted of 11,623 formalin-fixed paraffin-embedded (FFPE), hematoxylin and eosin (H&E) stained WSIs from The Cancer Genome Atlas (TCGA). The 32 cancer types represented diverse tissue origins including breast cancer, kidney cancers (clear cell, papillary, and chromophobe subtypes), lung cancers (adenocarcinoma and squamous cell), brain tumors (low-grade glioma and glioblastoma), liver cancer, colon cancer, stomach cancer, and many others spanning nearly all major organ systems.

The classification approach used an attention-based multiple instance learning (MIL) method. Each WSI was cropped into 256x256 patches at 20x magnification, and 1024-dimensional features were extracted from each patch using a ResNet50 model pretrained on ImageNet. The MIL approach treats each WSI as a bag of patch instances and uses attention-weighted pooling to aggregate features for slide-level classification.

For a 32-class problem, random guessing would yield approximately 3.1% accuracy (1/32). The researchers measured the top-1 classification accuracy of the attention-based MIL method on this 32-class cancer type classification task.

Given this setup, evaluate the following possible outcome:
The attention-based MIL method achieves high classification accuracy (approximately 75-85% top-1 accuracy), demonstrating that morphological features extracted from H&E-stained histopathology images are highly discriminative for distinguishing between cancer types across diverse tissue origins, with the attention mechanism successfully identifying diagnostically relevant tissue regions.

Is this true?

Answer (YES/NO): NO